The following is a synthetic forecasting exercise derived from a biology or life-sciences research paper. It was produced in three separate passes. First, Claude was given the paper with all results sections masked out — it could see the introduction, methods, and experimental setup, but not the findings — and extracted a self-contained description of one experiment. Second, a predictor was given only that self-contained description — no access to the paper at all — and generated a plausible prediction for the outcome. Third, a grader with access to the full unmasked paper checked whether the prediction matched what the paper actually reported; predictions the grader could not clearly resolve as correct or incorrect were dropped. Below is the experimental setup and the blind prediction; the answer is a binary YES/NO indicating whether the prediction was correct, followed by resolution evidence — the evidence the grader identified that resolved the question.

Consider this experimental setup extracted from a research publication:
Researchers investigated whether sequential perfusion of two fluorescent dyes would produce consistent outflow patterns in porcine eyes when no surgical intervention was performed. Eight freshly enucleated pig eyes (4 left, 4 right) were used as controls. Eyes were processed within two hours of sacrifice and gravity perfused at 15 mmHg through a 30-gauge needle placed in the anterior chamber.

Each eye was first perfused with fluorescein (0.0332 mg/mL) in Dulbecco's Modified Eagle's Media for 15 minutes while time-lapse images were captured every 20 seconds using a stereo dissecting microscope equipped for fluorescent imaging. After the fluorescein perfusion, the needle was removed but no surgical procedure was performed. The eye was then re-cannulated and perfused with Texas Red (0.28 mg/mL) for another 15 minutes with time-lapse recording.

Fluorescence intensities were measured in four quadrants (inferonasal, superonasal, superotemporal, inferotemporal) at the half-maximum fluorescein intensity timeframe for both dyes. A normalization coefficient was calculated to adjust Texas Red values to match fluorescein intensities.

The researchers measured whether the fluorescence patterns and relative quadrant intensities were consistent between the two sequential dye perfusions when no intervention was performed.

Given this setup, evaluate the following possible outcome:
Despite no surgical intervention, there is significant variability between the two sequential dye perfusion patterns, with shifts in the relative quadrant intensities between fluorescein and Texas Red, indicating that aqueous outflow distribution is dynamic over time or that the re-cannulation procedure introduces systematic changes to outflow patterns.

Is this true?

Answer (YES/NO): NO